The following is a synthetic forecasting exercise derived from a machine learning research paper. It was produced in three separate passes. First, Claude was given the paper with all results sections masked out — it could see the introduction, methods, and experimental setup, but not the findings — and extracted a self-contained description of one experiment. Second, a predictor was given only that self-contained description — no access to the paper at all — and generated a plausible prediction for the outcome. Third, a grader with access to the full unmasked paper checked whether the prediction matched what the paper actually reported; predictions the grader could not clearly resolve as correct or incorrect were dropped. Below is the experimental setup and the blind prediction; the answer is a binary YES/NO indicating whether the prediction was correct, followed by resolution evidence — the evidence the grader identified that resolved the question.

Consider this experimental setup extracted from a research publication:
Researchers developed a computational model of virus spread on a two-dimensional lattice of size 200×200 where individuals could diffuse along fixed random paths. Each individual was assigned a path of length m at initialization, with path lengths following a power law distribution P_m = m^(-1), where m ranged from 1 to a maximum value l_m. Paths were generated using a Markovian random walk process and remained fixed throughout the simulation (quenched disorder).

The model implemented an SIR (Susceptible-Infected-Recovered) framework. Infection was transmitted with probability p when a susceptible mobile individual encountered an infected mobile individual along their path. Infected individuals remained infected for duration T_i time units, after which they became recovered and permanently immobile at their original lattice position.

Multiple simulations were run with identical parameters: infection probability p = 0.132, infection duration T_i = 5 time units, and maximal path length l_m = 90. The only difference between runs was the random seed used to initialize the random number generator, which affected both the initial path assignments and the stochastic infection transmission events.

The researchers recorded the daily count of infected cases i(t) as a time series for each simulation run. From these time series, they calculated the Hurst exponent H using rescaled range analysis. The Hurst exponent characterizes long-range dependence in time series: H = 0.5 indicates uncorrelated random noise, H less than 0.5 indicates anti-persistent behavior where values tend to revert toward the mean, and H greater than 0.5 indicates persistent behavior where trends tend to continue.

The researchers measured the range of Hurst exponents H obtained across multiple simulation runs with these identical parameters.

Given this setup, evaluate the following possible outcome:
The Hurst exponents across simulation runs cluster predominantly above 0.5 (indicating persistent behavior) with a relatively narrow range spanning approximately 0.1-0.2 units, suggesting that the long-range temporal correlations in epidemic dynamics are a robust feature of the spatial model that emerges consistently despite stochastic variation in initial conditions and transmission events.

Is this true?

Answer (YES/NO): NO